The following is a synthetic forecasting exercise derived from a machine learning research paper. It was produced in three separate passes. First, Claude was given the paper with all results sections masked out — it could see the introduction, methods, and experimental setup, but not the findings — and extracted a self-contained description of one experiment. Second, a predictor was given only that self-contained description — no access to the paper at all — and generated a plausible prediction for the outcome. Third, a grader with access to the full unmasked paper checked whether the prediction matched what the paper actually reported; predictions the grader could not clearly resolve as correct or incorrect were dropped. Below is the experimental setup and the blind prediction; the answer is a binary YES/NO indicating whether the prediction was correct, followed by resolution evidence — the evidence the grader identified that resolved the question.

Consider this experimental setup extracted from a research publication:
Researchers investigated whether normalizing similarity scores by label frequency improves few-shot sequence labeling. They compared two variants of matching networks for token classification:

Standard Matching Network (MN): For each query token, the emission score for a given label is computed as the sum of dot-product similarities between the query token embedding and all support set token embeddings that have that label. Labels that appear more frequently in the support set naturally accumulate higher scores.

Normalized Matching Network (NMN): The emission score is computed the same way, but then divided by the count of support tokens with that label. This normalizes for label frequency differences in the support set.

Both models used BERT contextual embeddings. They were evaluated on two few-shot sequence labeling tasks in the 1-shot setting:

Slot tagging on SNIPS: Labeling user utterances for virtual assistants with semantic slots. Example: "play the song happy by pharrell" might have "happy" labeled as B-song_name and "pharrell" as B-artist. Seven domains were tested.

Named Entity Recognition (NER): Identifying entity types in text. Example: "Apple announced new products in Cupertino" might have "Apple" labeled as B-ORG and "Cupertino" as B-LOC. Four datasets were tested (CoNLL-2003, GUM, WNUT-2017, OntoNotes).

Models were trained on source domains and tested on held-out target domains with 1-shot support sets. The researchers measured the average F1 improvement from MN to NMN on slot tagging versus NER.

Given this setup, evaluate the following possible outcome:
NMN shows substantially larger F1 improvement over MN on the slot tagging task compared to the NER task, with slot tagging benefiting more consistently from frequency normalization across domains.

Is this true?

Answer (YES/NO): YES